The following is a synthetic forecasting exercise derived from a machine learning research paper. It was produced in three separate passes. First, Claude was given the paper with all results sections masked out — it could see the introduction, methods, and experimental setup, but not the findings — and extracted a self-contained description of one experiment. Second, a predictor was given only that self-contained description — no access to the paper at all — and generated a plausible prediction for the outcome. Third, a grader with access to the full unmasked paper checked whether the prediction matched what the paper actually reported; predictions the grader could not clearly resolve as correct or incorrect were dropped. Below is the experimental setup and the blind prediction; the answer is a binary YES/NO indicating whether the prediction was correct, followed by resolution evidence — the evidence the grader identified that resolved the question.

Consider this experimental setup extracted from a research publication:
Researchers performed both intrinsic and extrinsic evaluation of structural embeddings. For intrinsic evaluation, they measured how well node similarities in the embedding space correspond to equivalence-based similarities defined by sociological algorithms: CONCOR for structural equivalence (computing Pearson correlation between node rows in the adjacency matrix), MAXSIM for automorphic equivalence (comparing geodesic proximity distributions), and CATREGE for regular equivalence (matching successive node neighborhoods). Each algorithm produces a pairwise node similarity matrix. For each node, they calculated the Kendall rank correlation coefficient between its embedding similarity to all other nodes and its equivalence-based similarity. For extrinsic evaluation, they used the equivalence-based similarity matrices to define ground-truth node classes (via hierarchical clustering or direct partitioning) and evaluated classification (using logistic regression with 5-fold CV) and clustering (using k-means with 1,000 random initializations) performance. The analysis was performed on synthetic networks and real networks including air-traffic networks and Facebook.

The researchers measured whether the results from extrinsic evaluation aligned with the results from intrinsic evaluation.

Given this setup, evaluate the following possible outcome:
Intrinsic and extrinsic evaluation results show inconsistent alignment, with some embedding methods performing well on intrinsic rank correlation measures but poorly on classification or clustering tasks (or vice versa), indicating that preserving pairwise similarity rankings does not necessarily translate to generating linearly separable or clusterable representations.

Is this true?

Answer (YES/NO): NO